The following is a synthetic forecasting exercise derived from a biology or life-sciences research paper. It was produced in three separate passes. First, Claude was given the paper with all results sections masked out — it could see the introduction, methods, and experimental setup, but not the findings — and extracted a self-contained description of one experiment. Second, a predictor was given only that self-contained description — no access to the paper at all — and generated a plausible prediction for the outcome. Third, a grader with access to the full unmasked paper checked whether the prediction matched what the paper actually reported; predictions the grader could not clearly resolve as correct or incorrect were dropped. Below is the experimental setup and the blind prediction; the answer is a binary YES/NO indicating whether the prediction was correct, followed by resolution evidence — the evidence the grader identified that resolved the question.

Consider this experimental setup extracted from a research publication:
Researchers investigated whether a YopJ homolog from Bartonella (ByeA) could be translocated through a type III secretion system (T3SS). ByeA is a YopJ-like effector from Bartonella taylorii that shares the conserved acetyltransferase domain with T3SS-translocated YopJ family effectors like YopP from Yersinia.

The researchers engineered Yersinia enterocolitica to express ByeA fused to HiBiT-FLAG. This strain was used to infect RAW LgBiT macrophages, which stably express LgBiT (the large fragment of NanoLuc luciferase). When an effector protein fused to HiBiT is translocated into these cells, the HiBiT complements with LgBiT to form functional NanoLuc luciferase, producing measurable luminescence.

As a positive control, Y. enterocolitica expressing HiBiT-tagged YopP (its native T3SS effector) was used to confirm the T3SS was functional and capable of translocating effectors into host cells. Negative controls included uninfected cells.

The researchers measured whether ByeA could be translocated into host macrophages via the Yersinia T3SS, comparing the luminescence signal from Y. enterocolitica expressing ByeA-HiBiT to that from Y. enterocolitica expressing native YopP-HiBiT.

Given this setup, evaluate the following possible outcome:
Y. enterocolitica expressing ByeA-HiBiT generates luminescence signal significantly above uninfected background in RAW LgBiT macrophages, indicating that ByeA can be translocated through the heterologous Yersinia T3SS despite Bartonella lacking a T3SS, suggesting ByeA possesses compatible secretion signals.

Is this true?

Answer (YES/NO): NO